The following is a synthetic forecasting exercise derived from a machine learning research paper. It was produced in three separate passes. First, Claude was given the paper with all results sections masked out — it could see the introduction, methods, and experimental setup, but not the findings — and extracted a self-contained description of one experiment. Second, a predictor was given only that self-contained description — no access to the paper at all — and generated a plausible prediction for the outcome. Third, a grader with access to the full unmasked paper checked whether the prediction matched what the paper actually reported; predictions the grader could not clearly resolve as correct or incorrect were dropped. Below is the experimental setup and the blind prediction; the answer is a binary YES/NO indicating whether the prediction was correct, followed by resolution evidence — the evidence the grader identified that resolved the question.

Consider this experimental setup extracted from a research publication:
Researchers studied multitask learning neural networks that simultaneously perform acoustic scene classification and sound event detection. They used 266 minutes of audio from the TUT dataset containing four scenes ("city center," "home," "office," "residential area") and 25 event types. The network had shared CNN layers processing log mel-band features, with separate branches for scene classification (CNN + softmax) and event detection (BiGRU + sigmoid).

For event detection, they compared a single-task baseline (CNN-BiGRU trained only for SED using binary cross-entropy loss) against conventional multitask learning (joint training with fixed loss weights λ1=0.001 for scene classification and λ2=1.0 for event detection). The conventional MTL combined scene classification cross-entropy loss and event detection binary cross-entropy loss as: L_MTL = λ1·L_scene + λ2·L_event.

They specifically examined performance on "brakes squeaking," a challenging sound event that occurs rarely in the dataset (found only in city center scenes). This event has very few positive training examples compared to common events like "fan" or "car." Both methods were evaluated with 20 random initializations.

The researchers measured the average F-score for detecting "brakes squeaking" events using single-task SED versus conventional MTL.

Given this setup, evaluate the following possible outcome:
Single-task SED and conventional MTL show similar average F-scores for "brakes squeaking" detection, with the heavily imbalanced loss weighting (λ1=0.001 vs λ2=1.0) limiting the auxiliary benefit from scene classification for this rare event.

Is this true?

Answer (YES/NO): YES